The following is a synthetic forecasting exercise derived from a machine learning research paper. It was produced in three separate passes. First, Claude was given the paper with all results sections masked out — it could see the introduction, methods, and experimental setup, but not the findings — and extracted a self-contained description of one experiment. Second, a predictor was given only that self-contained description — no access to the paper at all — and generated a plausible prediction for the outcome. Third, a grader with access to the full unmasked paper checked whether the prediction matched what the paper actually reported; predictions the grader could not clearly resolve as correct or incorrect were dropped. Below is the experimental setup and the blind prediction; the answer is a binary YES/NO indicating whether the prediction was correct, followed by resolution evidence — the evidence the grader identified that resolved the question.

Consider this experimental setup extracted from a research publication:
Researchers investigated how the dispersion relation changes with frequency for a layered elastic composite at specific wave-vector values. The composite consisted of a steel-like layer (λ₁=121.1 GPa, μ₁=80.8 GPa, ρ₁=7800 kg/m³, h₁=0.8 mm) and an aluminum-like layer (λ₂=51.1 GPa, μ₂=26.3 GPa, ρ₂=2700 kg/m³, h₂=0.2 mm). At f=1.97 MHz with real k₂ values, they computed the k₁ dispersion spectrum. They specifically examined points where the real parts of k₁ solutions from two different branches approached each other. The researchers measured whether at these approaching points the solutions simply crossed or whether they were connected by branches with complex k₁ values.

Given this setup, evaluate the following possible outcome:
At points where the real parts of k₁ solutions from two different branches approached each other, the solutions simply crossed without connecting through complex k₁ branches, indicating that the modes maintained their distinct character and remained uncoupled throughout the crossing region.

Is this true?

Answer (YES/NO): NO